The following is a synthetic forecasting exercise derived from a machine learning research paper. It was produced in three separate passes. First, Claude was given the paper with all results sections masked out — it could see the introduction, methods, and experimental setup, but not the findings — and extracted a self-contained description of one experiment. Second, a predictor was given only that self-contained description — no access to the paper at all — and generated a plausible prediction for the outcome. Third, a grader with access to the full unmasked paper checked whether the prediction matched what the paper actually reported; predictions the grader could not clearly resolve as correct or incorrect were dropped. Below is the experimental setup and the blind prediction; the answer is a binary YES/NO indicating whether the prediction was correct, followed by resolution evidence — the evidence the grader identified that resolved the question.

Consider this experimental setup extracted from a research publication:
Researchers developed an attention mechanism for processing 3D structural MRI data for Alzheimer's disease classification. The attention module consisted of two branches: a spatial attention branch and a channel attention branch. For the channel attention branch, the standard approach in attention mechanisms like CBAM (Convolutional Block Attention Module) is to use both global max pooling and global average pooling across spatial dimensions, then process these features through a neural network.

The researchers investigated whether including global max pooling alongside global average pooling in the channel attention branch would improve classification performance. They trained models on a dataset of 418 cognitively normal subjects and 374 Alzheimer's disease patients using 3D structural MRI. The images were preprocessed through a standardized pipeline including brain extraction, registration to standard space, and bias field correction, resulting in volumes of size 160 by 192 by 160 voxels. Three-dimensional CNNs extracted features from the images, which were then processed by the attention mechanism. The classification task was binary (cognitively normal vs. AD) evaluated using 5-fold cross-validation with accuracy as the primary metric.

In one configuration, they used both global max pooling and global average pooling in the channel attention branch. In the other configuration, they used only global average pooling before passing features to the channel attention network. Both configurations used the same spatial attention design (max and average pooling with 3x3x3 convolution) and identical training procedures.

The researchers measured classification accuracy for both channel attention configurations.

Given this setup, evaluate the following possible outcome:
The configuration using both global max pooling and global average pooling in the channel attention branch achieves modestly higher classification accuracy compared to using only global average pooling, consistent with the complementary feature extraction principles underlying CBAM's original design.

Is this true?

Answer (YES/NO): NO